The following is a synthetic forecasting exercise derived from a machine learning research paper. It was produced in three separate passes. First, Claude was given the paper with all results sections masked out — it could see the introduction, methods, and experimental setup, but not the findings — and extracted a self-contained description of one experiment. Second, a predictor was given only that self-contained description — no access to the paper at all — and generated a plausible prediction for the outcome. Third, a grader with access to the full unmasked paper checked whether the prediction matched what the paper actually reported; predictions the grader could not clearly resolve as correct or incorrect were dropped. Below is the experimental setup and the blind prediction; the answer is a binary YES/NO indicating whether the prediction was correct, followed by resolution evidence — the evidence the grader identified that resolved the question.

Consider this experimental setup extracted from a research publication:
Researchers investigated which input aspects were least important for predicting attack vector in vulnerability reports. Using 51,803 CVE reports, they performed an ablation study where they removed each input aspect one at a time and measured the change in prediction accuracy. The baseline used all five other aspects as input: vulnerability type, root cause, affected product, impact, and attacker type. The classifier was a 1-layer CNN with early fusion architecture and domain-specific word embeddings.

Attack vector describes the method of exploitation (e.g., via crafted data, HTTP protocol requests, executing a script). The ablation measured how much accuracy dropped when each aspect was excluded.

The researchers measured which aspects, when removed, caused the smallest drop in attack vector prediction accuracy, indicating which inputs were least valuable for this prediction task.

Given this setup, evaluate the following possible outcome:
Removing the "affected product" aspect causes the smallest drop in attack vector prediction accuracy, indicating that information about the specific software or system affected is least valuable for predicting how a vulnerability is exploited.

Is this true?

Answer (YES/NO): NO